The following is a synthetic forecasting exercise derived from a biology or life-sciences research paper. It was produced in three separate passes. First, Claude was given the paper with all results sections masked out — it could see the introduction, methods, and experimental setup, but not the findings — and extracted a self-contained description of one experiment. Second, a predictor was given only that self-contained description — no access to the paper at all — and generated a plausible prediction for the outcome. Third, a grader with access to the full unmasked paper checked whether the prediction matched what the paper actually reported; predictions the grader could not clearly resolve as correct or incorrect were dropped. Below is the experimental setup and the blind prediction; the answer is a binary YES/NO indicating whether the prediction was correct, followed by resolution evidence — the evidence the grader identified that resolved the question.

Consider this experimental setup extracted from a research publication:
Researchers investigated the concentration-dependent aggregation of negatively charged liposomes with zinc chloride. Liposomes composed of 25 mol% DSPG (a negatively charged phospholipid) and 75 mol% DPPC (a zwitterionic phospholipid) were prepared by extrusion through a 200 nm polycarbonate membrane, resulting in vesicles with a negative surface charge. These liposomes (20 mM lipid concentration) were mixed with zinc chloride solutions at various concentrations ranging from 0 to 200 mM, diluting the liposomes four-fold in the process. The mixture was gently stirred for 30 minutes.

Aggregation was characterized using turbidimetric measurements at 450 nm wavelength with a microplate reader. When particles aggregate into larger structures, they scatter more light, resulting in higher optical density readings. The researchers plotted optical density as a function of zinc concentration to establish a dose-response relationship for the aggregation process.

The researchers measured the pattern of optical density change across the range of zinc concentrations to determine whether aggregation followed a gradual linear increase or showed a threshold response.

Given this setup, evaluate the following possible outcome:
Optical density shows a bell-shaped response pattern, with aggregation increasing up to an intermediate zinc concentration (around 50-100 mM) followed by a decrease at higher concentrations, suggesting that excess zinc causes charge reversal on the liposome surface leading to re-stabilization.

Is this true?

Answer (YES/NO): NO